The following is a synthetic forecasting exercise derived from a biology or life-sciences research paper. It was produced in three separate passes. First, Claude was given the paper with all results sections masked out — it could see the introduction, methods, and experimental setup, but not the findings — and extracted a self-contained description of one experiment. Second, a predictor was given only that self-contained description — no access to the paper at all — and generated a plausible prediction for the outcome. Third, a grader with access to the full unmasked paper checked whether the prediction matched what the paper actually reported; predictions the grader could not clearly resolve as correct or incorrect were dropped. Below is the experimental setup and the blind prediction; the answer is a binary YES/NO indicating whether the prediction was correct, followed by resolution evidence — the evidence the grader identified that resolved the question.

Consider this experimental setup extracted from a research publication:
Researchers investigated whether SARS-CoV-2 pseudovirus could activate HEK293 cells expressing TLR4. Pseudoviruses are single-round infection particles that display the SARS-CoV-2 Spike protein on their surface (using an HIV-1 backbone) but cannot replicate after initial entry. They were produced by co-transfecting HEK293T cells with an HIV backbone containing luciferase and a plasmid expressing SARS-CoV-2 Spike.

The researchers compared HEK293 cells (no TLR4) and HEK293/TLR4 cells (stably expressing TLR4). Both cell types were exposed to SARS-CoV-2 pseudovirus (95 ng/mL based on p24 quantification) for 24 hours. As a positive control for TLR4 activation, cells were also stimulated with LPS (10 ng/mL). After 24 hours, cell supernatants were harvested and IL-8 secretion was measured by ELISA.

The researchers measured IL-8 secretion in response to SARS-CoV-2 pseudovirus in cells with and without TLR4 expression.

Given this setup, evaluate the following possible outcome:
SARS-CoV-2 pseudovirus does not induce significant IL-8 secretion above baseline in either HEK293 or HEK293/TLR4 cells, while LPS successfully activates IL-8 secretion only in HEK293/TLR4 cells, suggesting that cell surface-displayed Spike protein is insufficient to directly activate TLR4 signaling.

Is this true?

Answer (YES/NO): YES